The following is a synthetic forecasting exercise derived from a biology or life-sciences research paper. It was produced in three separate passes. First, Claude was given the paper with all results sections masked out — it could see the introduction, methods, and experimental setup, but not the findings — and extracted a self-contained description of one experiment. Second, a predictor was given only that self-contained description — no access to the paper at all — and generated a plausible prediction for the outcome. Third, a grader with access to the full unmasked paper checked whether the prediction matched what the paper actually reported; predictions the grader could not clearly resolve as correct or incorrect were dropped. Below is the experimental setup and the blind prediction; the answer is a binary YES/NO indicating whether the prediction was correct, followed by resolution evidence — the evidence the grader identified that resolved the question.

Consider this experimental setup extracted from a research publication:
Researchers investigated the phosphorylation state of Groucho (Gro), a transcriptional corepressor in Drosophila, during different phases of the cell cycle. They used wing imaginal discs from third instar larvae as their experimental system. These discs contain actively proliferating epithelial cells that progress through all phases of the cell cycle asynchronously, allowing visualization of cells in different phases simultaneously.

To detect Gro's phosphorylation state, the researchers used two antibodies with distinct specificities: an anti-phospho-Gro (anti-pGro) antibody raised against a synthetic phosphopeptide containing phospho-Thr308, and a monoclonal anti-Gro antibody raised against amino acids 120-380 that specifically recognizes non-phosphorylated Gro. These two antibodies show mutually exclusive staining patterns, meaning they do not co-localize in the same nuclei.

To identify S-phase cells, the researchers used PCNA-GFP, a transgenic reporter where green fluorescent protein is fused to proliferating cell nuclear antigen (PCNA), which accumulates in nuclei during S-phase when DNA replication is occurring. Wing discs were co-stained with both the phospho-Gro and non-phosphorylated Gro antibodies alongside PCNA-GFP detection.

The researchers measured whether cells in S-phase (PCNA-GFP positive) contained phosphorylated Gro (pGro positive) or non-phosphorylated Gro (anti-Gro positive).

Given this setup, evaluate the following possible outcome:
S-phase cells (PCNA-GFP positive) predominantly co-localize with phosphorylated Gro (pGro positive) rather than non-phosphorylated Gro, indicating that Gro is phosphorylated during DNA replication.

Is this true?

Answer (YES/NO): NO